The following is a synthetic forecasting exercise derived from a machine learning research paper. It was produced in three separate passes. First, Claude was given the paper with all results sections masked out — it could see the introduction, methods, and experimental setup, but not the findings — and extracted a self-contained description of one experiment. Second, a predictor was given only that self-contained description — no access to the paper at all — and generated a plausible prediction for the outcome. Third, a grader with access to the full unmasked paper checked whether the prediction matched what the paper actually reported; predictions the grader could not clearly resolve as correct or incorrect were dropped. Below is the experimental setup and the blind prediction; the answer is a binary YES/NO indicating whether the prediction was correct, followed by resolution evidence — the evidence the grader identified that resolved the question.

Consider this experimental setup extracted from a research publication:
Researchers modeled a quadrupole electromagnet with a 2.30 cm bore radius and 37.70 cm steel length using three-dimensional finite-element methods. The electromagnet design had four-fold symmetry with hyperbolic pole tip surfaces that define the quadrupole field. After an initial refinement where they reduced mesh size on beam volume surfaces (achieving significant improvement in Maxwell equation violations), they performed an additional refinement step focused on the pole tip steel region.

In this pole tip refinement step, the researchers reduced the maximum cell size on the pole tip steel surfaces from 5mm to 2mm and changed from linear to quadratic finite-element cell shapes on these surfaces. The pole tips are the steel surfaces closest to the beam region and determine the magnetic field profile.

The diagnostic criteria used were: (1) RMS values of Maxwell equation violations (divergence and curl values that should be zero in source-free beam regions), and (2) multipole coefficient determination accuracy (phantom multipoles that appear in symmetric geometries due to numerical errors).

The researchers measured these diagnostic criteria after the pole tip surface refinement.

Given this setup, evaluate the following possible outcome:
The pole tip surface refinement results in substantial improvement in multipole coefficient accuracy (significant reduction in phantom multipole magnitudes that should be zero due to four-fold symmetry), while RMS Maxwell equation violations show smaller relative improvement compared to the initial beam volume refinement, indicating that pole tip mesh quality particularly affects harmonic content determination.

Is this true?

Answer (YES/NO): NO